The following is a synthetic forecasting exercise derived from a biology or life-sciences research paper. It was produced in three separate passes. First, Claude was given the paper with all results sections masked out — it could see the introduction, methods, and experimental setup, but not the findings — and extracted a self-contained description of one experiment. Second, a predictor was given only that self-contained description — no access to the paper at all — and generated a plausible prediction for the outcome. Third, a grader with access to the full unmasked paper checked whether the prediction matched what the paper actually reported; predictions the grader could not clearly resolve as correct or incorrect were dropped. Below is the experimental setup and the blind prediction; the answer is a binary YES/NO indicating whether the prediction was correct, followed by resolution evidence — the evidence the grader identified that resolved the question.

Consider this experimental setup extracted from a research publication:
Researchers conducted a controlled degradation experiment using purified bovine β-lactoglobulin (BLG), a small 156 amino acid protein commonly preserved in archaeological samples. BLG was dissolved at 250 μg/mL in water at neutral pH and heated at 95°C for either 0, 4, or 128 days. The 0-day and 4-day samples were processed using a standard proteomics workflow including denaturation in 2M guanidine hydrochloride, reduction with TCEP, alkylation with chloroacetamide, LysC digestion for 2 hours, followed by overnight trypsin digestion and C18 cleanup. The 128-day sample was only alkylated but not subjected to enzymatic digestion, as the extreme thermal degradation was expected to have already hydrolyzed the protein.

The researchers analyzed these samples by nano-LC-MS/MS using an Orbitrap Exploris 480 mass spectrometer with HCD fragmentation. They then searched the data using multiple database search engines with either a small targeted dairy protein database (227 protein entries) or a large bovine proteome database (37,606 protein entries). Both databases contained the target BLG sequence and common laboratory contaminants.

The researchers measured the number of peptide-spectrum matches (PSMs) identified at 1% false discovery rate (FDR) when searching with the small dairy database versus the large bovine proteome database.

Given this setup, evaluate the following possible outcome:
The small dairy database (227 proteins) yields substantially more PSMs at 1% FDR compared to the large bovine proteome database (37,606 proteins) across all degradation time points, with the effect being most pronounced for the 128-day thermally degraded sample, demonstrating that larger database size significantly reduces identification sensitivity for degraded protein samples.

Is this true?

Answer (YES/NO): NO